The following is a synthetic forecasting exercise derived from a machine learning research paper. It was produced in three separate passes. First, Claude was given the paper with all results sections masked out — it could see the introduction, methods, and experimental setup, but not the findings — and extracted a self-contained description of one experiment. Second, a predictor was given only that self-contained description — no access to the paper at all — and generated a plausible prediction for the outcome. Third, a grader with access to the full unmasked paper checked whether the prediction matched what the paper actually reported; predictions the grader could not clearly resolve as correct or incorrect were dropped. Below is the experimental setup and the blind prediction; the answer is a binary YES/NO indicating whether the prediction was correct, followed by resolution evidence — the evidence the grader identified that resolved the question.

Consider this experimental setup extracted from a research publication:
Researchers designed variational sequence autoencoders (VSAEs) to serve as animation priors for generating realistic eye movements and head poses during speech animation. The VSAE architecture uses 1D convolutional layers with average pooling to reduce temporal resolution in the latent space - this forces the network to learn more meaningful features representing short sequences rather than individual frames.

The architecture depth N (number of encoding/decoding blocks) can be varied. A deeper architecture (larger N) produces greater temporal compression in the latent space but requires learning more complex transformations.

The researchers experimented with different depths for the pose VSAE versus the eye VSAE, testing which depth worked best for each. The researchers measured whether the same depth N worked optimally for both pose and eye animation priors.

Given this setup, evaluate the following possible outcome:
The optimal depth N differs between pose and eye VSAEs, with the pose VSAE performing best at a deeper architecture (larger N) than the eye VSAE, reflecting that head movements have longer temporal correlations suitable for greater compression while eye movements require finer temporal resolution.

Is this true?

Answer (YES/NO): YES